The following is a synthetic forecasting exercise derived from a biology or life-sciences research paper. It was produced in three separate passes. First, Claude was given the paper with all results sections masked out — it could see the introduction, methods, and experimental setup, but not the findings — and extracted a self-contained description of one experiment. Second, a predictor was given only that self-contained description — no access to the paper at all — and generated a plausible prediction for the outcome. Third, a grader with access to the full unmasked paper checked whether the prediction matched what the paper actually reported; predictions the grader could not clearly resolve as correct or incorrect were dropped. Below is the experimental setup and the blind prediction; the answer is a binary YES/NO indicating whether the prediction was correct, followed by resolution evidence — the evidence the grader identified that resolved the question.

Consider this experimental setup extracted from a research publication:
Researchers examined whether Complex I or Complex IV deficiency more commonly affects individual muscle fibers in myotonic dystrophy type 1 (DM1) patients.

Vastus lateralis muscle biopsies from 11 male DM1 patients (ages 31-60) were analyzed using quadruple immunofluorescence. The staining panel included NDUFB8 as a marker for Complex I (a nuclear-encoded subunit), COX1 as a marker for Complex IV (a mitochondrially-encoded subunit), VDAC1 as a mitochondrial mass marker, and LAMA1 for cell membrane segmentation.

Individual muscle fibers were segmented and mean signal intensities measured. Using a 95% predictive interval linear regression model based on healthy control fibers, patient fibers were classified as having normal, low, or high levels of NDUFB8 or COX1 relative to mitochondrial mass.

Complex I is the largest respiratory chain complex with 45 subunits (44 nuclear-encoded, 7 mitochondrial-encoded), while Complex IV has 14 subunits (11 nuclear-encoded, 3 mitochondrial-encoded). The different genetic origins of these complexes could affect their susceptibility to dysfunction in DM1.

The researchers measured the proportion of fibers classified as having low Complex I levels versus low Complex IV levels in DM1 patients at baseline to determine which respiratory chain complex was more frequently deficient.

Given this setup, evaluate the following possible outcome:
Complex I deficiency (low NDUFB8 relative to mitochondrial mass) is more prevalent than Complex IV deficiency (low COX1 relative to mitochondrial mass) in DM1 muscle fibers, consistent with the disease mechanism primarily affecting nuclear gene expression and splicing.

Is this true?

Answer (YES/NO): YES